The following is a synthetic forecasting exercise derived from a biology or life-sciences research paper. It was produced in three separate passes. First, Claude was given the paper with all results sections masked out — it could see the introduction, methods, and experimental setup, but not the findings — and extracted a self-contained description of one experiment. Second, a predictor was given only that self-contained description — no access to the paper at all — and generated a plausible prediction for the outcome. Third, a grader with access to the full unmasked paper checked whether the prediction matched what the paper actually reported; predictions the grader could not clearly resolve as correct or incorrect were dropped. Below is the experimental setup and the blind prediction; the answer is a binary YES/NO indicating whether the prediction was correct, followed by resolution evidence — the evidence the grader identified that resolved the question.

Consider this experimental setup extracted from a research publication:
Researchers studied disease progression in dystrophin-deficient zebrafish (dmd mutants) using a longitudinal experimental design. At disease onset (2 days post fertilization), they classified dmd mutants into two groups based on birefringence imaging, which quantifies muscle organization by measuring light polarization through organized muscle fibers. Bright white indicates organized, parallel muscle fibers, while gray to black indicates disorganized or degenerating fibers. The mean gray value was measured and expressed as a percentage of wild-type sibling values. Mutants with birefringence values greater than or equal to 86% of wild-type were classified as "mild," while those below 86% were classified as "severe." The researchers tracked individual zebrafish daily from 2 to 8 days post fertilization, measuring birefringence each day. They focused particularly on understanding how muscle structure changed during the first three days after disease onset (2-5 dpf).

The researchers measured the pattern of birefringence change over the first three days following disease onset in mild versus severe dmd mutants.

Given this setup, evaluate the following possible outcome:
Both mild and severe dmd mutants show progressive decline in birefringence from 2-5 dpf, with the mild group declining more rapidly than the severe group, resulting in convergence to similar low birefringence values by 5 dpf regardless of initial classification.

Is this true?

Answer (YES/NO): NO